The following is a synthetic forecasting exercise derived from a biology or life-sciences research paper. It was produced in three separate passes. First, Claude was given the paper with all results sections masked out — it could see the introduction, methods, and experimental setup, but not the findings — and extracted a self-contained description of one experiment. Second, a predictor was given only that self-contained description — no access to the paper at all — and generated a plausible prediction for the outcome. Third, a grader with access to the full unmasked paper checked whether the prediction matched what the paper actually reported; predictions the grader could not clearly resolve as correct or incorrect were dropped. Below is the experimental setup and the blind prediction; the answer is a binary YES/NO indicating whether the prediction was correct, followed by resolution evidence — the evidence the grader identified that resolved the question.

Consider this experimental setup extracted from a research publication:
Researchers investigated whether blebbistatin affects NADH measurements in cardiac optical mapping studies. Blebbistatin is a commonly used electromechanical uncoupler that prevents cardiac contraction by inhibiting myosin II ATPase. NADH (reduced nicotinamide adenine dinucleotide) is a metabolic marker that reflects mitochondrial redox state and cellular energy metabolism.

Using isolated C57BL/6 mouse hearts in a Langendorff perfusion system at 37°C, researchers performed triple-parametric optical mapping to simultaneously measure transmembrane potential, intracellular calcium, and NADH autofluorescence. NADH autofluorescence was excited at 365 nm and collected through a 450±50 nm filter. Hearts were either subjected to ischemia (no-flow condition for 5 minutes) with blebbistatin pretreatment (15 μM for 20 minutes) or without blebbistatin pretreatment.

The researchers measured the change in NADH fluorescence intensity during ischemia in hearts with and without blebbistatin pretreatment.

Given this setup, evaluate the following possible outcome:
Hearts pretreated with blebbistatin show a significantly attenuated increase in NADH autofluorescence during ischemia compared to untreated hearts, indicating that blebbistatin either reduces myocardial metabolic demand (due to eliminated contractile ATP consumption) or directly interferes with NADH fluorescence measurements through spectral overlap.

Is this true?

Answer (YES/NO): YES